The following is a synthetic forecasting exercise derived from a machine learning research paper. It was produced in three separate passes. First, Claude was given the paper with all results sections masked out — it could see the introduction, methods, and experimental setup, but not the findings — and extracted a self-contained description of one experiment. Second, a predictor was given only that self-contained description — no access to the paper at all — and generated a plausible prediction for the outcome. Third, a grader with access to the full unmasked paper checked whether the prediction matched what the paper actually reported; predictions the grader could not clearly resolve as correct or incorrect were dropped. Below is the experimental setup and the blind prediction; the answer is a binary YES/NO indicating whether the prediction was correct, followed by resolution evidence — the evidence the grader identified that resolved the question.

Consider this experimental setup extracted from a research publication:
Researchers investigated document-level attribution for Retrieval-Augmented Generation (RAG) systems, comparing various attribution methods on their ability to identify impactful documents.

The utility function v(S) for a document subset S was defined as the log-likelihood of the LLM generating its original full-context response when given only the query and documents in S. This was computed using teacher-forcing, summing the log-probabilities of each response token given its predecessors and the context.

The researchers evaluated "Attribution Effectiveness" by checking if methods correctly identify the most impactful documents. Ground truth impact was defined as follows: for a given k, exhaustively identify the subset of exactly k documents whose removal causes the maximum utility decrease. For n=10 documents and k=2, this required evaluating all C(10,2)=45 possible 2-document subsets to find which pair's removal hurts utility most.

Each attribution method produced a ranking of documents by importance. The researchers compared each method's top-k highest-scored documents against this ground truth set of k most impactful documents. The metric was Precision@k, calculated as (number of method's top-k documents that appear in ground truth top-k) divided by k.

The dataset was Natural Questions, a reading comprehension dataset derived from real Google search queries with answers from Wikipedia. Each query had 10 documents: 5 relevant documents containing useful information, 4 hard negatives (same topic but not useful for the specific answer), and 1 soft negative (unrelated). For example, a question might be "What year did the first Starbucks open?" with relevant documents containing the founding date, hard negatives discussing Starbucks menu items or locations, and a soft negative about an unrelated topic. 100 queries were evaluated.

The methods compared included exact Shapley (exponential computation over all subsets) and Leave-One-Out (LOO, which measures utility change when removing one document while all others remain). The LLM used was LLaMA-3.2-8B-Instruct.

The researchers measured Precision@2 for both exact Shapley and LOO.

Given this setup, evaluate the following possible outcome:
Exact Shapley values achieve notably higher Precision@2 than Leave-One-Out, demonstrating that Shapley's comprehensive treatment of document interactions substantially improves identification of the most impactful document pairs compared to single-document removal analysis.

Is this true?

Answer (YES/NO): YES